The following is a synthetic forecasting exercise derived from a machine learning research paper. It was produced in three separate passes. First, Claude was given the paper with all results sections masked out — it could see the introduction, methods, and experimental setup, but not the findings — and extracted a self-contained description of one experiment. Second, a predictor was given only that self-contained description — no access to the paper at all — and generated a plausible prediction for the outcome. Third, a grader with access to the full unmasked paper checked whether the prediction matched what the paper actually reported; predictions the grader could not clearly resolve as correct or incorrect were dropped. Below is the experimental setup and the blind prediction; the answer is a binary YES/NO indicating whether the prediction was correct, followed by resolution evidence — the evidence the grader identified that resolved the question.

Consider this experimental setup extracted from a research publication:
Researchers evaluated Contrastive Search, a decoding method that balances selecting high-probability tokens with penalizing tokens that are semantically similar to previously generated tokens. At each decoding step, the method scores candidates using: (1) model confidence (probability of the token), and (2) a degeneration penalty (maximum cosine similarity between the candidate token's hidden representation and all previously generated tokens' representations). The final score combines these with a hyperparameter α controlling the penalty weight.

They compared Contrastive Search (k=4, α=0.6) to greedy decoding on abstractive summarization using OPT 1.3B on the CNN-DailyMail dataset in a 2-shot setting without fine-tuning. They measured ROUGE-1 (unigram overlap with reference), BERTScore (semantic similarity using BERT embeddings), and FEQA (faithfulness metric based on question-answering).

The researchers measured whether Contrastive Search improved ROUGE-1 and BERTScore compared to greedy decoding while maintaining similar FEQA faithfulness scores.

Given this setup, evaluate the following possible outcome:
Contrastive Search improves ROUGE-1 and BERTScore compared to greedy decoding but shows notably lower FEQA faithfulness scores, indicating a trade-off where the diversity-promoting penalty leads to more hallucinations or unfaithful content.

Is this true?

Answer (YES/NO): NO